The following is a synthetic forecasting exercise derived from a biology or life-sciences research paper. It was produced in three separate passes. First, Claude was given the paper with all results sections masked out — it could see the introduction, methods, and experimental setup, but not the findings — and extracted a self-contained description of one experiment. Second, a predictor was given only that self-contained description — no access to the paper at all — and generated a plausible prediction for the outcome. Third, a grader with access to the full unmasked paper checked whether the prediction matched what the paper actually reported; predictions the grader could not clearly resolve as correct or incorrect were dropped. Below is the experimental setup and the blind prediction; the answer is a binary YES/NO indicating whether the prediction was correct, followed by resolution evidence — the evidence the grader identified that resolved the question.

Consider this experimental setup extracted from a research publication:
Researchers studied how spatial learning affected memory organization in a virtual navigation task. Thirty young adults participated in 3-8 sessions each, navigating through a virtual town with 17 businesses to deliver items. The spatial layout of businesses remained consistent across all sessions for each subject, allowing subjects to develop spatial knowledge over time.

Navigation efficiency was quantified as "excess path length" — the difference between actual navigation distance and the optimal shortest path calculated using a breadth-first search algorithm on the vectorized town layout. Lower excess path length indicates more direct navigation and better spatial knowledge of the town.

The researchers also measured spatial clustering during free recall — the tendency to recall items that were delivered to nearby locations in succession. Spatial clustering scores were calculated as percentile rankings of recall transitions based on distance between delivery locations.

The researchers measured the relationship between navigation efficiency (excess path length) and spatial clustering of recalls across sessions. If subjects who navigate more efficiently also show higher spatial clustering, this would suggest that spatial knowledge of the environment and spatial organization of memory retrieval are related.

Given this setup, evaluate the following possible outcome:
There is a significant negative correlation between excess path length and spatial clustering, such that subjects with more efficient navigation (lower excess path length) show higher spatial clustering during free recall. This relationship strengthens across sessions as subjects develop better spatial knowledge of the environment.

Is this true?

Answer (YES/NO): NO